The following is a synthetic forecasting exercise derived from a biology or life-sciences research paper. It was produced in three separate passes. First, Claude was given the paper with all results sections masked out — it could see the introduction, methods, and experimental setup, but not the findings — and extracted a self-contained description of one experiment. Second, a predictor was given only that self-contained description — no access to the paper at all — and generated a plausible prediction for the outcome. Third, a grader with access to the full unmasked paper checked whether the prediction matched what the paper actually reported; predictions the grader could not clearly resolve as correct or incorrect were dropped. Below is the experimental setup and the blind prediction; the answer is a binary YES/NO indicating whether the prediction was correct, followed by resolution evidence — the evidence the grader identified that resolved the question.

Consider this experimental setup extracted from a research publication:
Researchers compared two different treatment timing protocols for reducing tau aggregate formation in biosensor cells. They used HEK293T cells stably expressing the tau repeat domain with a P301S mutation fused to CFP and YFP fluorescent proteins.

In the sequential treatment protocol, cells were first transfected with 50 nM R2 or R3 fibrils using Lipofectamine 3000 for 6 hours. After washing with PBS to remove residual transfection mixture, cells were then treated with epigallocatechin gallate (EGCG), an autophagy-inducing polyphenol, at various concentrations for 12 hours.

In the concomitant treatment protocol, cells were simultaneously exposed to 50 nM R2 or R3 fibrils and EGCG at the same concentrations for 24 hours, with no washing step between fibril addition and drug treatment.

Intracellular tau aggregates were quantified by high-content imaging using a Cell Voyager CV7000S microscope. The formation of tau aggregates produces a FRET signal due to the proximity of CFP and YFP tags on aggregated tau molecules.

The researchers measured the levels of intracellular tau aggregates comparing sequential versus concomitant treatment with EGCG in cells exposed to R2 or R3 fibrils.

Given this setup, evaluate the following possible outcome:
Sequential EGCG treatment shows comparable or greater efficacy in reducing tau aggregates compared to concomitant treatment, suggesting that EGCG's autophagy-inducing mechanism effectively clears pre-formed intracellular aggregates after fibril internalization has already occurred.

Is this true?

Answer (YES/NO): YES